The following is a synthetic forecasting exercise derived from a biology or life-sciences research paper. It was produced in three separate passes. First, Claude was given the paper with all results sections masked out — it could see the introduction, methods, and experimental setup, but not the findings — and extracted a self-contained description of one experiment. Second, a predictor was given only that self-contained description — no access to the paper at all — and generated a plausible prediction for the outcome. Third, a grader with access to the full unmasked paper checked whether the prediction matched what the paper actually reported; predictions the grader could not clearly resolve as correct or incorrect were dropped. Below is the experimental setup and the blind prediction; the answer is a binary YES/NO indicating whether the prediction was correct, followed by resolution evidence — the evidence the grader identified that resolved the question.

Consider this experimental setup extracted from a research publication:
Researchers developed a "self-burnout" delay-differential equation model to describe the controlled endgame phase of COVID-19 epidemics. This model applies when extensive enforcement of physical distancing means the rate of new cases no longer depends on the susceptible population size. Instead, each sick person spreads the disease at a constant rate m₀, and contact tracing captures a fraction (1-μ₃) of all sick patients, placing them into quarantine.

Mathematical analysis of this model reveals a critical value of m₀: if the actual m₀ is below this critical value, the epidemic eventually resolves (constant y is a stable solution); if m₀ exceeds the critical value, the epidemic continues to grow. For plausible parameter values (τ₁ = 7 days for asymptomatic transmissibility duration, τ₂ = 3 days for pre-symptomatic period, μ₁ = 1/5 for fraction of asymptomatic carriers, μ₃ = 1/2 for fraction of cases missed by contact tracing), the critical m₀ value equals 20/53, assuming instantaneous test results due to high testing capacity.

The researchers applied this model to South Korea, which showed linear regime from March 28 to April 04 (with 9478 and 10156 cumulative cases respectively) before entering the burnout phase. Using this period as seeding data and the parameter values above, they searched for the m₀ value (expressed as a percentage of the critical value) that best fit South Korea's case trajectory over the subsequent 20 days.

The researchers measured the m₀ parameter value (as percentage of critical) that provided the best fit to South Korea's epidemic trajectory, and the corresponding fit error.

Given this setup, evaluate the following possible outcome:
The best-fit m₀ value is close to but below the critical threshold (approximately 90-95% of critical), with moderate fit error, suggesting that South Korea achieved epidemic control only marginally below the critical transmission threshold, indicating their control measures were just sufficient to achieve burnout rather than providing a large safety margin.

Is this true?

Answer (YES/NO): NO